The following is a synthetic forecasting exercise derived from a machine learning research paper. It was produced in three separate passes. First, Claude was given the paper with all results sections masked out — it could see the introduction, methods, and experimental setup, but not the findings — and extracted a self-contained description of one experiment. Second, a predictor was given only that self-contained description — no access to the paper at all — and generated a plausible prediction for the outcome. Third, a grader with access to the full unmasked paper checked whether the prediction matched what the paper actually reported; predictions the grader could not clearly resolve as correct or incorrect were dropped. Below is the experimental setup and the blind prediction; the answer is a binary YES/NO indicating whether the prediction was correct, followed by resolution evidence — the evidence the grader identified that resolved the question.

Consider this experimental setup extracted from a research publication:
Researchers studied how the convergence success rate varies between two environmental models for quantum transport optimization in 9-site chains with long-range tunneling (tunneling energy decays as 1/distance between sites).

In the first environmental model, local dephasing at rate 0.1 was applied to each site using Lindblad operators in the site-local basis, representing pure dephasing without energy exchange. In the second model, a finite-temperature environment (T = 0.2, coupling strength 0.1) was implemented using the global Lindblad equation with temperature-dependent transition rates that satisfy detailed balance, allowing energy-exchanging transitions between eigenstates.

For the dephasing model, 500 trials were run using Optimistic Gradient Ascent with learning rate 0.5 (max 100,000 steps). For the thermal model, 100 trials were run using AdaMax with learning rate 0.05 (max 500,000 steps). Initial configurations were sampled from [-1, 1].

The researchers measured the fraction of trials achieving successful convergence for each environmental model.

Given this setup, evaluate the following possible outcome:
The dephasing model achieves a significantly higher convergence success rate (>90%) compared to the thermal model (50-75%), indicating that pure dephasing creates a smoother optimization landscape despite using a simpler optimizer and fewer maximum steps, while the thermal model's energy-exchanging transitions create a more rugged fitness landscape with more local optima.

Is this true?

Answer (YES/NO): NO